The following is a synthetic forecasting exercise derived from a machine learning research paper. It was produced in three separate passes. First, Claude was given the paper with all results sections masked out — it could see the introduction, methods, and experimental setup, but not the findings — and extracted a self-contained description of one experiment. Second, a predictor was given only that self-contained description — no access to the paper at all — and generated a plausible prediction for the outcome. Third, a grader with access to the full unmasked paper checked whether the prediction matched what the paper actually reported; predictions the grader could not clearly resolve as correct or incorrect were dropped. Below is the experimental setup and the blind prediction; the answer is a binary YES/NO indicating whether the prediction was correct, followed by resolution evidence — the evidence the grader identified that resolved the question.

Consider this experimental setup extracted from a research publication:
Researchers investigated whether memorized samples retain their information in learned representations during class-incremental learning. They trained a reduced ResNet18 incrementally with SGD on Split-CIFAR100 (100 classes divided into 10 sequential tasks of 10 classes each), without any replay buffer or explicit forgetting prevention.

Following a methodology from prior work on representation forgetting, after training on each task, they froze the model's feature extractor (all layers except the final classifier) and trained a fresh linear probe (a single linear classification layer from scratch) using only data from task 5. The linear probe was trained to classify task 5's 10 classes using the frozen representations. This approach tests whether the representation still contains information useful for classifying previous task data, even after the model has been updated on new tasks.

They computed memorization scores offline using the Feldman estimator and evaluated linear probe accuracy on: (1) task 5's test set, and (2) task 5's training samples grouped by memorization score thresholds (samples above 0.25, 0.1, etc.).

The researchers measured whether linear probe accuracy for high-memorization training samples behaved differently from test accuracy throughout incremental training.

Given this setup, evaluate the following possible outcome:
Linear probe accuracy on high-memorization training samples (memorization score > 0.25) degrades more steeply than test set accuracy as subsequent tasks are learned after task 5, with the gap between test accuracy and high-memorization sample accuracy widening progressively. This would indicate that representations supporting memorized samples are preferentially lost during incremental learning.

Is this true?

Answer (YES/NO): NO